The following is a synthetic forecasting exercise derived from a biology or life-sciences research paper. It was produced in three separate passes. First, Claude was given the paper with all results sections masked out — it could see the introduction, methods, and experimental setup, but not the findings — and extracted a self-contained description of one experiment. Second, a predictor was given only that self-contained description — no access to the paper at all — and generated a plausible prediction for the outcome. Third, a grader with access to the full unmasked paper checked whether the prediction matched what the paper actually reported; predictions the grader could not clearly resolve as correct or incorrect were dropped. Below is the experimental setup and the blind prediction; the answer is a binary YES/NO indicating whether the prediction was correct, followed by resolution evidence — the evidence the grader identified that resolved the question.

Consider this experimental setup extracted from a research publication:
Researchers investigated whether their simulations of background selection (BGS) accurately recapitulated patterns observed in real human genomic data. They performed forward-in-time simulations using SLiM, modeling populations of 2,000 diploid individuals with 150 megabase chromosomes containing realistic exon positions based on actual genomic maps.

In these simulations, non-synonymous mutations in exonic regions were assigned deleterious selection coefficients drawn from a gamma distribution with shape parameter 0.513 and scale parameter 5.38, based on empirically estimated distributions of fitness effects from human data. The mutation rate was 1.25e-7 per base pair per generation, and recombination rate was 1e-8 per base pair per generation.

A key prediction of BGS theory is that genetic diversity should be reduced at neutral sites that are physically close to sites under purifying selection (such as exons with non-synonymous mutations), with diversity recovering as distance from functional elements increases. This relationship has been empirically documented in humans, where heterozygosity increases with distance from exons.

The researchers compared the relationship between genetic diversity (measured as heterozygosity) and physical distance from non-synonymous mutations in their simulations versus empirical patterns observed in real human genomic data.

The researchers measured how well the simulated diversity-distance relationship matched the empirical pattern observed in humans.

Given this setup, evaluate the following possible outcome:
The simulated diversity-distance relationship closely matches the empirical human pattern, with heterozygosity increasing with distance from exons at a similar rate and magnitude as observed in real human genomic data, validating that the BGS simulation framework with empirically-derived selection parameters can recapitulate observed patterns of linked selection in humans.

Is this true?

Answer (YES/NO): YES